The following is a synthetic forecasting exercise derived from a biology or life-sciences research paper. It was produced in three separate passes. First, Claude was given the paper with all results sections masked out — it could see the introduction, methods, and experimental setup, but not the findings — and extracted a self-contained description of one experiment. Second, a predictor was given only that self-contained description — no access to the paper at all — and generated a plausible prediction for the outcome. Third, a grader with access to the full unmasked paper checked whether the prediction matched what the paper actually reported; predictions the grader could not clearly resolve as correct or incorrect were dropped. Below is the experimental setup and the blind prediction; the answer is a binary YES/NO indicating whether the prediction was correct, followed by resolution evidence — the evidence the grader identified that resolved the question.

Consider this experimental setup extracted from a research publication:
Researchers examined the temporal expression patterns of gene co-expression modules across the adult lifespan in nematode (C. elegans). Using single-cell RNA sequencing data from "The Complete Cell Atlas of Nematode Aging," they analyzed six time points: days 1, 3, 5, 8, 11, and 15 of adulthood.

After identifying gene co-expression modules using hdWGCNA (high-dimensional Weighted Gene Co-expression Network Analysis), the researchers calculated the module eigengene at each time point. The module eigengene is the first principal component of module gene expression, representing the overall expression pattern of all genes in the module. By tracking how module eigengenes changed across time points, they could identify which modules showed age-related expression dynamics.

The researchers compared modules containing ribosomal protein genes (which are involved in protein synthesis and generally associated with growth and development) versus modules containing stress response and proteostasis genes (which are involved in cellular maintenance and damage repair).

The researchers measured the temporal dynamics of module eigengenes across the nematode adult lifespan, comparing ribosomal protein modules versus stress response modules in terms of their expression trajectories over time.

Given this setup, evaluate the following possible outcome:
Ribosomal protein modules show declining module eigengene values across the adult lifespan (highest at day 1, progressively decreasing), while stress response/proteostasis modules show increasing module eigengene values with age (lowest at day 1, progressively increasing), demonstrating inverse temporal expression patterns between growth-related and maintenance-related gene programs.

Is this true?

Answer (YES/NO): NO